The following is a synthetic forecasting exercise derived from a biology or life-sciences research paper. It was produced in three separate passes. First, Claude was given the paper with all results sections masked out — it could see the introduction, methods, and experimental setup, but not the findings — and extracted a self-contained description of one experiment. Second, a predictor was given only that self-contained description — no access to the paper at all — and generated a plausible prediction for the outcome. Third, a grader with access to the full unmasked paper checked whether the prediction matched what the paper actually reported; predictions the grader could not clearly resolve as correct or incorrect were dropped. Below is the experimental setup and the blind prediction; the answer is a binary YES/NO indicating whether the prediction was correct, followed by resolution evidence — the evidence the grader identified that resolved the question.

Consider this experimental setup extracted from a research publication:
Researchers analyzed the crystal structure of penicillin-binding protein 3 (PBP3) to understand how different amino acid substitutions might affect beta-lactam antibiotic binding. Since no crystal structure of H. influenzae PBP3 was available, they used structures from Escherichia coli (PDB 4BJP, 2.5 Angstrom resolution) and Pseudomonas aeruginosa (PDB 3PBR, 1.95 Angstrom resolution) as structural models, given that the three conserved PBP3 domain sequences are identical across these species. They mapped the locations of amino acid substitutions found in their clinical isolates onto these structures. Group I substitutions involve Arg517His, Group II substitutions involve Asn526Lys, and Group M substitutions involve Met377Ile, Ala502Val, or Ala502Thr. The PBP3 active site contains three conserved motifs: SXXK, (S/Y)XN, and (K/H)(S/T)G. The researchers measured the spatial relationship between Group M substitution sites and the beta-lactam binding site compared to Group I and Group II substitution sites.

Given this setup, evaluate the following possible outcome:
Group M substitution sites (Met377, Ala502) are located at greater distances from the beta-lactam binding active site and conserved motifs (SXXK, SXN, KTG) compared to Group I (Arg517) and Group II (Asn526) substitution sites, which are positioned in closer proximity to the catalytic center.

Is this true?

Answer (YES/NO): YES